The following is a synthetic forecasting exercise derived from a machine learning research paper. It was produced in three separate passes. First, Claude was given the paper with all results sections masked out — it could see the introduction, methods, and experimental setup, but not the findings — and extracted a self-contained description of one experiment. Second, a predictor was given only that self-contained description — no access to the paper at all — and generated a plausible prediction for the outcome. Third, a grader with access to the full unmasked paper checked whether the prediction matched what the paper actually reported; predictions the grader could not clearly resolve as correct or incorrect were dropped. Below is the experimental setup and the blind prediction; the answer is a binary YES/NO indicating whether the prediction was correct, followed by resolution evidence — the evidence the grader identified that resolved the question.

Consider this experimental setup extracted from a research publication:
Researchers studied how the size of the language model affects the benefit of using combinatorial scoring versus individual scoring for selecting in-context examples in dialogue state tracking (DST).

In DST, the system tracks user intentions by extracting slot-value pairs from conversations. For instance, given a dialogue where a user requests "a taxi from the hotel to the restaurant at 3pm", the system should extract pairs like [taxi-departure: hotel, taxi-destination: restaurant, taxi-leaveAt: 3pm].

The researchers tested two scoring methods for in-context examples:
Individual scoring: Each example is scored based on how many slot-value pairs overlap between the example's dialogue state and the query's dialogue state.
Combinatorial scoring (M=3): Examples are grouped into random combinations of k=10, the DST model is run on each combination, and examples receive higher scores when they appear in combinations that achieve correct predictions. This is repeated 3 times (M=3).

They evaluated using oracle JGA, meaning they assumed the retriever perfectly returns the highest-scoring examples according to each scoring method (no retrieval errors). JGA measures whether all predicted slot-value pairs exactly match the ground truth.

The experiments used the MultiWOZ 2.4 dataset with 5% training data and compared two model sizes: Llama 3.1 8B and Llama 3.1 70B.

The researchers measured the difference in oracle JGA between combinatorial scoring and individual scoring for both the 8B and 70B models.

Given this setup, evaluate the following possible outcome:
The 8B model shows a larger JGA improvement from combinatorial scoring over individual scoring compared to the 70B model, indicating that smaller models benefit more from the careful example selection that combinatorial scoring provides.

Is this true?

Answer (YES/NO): NO